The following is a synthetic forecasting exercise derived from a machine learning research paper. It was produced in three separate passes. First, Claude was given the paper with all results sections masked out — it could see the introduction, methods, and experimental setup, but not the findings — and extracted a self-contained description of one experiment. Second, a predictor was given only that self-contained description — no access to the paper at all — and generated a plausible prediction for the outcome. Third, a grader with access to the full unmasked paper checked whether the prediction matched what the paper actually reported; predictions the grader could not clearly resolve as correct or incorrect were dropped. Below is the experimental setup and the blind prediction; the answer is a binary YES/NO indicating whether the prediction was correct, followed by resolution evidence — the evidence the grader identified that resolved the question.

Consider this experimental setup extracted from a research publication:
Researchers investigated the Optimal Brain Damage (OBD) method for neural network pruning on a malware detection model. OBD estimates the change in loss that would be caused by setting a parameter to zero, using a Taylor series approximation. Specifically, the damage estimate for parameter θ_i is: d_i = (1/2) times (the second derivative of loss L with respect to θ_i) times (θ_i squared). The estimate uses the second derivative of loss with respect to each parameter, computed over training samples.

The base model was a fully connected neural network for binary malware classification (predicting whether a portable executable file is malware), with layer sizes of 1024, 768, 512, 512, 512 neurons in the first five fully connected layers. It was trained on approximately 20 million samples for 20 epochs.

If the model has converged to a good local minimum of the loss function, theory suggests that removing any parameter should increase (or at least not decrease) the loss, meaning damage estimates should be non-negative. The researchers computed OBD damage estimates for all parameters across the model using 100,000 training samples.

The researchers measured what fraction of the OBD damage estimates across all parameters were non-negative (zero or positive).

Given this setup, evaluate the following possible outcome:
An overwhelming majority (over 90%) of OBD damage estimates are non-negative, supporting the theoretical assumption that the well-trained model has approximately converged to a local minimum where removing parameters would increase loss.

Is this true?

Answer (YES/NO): NO